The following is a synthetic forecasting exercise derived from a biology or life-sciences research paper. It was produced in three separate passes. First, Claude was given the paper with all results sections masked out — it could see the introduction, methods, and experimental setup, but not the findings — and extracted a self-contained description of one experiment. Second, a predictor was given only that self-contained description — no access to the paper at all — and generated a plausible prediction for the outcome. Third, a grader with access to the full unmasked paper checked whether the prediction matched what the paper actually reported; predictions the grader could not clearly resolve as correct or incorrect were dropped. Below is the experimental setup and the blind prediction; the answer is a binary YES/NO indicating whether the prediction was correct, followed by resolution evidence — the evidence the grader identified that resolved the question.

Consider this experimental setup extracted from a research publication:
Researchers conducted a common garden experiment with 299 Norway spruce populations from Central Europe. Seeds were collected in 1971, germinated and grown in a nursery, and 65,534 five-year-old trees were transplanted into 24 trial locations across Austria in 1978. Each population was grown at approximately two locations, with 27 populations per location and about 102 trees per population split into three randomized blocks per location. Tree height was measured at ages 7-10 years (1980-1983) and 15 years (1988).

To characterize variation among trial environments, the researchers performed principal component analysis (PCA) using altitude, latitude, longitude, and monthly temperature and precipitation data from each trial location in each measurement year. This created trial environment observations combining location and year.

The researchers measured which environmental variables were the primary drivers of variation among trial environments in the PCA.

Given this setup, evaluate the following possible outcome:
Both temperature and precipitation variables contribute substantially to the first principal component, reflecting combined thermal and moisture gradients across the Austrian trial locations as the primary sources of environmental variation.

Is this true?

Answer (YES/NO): NO